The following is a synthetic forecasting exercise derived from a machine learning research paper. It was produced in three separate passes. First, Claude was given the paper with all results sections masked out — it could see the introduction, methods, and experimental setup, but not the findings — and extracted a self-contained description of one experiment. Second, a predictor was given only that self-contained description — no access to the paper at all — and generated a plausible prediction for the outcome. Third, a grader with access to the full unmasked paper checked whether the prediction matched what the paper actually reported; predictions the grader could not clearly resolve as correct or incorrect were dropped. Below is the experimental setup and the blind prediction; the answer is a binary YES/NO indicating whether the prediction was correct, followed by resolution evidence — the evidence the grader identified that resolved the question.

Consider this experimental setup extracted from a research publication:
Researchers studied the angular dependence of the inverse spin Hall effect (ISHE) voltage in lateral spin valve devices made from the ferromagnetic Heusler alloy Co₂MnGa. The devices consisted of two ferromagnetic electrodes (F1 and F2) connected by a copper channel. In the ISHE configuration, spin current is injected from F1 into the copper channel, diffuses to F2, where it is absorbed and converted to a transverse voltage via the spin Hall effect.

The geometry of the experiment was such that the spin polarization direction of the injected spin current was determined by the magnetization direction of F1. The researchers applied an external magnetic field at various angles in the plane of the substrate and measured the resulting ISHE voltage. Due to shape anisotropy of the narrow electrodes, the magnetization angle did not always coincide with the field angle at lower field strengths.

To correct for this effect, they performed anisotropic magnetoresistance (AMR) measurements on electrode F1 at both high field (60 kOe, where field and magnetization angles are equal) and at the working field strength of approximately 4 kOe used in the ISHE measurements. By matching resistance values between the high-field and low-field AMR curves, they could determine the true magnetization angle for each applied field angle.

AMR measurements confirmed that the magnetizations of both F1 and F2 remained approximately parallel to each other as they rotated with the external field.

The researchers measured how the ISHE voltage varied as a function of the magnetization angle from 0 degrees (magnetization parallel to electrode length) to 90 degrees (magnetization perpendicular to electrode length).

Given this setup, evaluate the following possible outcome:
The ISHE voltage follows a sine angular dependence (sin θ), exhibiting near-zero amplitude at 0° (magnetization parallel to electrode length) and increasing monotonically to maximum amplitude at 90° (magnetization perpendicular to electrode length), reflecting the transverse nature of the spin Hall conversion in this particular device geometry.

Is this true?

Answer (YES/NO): NO